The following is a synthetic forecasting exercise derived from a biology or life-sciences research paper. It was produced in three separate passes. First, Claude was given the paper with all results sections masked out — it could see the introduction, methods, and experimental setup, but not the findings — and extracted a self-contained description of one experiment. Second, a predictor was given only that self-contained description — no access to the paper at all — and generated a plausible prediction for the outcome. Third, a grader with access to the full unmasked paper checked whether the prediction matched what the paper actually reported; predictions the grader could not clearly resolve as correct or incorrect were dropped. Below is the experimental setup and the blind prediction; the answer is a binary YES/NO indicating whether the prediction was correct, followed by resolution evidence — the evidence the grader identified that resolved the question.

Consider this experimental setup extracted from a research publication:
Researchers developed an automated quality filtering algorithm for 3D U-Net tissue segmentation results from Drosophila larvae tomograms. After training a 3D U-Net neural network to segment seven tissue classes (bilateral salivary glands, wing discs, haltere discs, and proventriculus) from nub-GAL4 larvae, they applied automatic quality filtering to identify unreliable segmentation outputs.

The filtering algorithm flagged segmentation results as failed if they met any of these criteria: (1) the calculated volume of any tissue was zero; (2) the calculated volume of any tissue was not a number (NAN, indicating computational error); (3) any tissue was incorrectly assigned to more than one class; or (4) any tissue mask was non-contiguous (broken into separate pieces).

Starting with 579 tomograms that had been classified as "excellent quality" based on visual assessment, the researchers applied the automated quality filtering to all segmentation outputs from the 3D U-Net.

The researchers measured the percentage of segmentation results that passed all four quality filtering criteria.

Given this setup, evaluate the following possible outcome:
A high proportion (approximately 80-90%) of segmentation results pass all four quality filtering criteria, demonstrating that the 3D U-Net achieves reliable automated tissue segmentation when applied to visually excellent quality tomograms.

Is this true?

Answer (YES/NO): NO